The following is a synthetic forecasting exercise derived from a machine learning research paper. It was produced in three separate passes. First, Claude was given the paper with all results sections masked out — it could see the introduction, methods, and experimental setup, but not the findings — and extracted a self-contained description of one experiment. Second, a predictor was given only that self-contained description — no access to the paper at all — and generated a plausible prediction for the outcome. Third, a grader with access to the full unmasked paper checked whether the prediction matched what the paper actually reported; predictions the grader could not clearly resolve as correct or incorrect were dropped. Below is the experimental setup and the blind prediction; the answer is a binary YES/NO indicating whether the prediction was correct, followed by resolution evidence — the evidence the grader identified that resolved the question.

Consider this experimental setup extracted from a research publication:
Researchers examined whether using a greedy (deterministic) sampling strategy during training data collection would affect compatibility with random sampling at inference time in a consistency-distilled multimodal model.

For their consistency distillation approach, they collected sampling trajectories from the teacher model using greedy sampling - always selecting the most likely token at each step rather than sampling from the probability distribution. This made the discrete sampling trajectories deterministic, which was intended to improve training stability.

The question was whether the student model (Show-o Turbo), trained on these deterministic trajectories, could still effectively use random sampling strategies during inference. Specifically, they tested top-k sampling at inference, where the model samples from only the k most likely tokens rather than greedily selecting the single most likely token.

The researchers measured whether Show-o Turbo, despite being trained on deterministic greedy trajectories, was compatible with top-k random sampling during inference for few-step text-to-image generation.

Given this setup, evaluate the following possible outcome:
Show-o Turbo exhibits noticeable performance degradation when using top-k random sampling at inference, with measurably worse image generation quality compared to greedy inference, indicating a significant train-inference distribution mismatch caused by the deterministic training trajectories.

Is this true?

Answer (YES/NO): NO